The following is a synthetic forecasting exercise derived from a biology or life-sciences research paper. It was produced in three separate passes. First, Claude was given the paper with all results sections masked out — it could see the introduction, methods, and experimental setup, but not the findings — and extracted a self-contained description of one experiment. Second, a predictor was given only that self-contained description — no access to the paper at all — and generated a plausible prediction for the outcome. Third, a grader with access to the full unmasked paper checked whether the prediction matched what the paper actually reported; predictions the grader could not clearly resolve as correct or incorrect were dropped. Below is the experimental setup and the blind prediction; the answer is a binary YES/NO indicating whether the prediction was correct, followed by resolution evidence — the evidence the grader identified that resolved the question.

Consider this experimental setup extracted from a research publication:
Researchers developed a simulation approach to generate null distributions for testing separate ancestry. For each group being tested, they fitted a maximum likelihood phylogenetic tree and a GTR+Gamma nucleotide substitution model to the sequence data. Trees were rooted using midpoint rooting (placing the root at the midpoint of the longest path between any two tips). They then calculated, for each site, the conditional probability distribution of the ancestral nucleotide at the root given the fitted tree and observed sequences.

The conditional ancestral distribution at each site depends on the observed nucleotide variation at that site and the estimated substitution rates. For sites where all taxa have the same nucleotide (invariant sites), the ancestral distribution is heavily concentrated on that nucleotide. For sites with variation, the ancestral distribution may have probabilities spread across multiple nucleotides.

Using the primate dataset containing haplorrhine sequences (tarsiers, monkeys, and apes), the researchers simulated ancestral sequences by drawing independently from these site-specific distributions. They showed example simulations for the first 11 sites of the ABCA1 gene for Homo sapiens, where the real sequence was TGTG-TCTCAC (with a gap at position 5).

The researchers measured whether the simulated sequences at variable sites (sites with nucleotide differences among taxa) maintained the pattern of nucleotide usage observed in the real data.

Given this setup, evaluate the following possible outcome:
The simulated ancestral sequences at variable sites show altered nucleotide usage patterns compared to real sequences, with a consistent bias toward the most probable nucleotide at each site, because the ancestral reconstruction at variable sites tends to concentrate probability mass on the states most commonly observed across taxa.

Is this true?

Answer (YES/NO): NO